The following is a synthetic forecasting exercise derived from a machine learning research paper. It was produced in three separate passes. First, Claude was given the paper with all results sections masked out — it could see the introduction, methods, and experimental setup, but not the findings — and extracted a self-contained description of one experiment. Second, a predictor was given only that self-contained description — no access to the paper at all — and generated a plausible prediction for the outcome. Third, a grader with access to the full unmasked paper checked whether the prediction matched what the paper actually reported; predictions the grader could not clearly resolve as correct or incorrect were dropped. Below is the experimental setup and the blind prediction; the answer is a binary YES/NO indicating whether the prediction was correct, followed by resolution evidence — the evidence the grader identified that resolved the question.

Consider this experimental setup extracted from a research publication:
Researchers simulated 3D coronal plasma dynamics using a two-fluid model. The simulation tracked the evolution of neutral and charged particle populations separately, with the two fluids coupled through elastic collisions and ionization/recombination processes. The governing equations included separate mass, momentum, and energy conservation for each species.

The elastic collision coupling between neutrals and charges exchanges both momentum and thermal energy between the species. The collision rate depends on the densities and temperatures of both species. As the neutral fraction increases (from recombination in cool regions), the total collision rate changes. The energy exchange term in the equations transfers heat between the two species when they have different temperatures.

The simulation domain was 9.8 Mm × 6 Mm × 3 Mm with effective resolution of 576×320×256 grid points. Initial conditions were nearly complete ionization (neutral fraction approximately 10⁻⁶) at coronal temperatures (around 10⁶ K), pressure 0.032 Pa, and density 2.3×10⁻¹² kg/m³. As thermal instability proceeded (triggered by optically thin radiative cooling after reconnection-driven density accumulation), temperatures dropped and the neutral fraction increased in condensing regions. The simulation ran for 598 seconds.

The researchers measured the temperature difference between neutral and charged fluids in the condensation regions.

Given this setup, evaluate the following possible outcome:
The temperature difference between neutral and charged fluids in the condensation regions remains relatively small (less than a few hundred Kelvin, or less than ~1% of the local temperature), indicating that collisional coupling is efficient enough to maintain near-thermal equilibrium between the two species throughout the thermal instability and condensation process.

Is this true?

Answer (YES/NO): NO